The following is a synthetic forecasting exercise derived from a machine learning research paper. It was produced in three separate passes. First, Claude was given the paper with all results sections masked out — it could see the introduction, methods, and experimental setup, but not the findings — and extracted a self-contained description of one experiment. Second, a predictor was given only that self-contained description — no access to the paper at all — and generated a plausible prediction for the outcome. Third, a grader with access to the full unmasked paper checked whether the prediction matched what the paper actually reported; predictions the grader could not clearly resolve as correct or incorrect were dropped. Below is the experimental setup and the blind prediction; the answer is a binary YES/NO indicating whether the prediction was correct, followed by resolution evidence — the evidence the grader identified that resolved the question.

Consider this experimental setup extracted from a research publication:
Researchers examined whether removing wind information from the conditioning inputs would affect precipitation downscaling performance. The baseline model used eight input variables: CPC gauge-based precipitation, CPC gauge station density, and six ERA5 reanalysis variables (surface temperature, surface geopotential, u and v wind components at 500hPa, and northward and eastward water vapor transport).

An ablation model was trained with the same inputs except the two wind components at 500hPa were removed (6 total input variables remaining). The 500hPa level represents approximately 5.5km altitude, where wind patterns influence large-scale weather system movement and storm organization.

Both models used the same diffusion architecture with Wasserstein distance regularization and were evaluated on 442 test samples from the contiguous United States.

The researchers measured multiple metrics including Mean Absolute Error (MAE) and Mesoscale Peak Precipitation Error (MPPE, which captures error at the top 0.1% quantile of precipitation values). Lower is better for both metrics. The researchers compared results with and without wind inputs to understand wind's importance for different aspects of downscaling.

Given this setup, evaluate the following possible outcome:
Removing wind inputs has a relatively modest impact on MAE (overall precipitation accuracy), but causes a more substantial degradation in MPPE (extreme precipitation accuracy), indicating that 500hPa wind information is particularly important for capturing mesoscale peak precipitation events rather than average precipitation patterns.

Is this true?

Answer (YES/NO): NO